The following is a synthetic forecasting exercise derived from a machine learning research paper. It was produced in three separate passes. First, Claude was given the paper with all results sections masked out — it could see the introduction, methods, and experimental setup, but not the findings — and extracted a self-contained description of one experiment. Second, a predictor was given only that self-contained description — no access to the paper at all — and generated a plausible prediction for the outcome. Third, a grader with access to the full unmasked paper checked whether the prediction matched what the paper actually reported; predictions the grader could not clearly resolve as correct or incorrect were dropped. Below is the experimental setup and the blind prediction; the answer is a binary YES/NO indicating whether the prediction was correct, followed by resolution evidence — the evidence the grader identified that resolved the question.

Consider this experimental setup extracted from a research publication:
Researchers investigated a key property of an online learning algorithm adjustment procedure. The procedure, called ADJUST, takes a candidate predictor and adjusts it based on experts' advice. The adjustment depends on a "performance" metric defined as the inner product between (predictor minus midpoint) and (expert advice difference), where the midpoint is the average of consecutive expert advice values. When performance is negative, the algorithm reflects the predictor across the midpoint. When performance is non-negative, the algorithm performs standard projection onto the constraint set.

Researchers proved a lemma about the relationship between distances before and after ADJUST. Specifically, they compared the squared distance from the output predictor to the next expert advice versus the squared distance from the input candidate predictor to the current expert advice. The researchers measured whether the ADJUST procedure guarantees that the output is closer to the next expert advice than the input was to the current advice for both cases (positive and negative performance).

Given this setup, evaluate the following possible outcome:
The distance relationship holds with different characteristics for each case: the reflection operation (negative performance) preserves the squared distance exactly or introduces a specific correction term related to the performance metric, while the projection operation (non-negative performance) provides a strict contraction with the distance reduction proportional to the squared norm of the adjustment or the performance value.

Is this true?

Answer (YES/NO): NO